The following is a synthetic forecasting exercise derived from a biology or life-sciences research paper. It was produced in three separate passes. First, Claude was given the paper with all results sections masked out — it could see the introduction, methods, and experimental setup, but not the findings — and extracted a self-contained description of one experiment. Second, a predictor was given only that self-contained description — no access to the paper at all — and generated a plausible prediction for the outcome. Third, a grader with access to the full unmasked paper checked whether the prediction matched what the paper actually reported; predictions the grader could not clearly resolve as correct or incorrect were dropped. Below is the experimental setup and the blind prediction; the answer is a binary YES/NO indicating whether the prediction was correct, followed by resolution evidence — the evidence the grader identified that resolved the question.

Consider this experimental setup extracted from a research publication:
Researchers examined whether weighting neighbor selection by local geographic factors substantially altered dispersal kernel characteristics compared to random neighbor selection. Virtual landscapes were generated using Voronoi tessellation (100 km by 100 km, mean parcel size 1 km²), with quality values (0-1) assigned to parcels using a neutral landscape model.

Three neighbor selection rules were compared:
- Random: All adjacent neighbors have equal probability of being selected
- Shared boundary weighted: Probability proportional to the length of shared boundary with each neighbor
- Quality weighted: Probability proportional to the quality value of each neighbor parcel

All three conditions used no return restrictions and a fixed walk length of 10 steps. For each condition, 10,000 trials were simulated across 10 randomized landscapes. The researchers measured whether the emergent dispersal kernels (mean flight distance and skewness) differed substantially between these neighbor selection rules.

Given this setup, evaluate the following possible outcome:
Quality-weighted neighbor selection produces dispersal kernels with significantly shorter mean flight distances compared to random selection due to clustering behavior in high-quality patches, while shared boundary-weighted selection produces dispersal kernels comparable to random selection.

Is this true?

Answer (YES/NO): NO